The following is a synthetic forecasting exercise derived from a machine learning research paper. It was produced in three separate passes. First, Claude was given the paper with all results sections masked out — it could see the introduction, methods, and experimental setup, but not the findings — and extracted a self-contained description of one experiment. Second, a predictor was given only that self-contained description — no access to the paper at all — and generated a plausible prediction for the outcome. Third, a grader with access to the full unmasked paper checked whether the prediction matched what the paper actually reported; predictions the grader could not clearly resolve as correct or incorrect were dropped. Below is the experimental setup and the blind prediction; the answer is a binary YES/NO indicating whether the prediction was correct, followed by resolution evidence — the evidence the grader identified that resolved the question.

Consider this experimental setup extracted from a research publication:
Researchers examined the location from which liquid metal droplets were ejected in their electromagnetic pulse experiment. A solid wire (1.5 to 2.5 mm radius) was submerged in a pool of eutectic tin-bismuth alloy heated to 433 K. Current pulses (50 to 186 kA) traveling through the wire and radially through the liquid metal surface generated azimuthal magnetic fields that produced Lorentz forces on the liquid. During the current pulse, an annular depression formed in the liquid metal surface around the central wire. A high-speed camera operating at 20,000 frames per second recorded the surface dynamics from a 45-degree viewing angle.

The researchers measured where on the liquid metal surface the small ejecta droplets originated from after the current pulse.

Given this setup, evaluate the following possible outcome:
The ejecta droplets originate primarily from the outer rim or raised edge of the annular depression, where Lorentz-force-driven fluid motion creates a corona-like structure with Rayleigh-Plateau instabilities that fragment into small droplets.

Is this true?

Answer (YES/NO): NO